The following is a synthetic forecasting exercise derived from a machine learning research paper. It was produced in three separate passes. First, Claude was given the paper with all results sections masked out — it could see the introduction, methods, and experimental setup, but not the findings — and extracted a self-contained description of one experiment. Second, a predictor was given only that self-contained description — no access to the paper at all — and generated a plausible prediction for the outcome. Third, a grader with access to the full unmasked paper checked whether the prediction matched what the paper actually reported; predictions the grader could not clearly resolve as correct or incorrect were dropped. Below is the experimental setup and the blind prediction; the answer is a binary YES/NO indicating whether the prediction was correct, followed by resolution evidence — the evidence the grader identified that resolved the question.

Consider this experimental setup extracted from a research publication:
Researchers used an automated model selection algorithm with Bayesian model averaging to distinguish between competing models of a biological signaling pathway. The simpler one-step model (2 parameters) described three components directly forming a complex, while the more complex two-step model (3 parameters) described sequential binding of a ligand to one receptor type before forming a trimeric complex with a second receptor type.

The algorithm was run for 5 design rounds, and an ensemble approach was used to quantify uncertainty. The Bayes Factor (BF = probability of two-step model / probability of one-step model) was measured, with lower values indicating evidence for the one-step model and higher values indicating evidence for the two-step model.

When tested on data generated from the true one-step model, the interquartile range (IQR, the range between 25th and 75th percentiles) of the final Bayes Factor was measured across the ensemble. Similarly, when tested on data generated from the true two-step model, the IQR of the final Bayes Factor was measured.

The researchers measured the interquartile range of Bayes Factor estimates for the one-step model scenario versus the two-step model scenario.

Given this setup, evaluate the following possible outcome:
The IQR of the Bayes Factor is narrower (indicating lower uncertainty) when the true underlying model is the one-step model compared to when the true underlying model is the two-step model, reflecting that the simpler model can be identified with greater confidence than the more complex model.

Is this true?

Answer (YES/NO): YES